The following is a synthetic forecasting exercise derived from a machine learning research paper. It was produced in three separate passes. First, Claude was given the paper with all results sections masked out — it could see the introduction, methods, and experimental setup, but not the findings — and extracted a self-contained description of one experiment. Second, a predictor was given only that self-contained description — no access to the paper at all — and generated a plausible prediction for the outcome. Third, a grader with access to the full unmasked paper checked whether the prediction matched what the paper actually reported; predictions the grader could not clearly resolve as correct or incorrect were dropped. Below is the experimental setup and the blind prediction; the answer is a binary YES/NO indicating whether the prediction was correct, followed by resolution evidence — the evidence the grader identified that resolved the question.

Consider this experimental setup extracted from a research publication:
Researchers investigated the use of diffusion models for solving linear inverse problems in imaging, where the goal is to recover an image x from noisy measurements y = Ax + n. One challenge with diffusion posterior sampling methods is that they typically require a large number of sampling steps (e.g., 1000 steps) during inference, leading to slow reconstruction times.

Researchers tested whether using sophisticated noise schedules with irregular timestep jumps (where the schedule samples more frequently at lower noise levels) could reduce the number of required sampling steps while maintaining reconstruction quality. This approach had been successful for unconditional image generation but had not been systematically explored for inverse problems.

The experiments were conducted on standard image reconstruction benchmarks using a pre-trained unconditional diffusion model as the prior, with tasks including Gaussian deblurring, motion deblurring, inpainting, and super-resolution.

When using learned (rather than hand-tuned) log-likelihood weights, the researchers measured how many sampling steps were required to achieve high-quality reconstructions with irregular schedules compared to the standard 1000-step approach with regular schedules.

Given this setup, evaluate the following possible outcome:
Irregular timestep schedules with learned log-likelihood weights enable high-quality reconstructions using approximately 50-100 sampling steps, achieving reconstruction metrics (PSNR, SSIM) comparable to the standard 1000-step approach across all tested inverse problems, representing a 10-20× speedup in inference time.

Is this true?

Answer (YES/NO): NO